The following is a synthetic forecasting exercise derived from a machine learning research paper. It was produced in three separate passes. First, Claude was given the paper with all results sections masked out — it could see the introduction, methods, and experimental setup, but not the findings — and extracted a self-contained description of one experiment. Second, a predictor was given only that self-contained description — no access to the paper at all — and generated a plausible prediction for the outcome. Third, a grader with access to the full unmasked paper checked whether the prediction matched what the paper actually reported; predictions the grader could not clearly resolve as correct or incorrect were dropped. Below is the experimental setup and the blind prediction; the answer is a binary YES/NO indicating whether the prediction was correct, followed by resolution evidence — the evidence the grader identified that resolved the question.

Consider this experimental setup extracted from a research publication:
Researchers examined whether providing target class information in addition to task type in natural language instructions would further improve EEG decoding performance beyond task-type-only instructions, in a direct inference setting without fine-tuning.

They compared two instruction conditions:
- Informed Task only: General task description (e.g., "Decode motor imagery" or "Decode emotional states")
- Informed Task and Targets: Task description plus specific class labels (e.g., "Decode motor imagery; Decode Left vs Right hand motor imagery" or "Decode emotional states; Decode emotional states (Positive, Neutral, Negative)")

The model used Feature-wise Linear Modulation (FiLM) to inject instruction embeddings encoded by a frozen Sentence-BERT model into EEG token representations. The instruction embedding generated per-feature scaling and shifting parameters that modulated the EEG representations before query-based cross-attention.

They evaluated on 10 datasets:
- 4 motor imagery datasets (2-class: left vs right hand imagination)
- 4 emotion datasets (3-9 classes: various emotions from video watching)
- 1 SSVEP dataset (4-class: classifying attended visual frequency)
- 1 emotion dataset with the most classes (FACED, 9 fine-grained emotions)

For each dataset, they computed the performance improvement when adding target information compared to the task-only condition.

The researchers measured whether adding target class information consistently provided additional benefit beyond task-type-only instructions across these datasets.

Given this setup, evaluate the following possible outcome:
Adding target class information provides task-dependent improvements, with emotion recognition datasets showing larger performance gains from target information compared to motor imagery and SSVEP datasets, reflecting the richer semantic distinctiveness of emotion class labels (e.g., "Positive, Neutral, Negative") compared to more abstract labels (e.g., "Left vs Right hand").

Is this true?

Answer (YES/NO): NO